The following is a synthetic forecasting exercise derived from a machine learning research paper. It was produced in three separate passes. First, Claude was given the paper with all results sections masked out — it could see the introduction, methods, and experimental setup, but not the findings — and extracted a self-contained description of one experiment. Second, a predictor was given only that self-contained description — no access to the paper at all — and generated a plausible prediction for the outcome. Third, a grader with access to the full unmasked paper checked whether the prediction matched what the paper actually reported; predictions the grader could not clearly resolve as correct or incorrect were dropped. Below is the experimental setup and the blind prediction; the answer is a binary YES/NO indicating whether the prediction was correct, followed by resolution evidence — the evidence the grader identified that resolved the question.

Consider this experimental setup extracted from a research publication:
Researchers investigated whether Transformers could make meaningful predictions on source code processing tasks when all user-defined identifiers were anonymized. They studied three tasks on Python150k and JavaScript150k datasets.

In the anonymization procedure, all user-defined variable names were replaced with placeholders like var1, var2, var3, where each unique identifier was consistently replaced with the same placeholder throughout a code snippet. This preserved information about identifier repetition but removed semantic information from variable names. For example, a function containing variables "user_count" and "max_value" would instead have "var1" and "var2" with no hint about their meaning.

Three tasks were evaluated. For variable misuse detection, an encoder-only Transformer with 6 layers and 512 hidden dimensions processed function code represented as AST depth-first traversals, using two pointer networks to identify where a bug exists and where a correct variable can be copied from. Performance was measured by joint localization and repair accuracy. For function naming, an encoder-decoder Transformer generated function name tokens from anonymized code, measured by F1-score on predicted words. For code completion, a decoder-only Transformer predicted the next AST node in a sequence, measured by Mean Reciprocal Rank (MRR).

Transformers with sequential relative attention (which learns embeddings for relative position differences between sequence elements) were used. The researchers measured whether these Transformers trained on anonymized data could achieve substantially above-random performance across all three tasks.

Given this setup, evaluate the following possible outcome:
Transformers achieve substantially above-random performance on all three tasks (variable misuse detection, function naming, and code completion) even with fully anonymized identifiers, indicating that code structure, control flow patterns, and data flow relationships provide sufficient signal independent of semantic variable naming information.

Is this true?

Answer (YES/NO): YES